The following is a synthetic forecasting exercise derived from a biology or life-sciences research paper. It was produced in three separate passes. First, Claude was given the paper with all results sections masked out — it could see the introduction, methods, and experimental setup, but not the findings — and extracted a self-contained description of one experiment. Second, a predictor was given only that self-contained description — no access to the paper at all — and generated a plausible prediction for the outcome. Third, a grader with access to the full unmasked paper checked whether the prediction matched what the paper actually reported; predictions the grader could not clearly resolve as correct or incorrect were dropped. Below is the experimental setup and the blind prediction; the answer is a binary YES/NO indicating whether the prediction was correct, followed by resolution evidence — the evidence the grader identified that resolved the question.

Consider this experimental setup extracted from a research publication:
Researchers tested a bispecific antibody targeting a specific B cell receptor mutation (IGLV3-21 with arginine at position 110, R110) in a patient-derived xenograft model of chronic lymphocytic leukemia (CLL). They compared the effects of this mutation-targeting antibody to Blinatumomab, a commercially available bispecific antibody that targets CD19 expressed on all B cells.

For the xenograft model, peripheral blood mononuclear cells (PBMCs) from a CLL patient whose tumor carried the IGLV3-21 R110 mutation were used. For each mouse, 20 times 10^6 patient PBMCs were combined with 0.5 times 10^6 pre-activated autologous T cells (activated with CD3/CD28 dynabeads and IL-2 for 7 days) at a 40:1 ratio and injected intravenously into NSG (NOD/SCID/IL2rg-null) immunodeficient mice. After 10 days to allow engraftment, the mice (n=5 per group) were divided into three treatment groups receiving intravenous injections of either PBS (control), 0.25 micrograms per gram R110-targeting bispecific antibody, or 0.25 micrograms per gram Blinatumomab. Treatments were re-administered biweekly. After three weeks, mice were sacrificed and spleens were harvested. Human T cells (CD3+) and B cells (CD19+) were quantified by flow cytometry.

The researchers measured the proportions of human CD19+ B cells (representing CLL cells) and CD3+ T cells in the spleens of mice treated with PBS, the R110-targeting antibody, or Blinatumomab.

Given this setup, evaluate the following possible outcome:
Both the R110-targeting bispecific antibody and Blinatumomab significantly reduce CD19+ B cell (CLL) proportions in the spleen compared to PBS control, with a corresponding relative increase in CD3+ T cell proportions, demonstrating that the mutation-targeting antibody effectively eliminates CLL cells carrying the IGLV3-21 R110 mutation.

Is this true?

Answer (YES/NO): YES